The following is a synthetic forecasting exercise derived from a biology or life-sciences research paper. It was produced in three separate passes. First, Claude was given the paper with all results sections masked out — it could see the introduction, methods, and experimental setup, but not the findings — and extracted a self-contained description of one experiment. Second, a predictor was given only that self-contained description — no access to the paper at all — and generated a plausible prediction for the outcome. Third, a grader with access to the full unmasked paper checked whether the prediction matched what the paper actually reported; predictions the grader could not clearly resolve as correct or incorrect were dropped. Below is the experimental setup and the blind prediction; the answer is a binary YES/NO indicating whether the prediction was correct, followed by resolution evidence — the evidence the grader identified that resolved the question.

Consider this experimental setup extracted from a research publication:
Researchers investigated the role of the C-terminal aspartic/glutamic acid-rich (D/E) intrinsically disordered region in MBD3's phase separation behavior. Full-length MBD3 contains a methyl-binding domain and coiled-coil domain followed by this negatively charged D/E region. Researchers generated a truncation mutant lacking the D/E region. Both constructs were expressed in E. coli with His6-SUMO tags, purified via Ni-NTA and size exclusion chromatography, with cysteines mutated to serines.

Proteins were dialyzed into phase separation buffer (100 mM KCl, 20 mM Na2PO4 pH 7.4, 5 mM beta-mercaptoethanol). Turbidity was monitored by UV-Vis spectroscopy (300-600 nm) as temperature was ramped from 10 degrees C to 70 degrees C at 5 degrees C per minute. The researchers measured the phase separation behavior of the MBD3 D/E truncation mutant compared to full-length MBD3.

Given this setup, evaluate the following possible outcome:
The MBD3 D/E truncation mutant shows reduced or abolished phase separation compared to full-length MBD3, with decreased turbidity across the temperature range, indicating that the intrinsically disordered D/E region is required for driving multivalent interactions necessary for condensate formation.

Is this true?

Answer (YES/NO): NO